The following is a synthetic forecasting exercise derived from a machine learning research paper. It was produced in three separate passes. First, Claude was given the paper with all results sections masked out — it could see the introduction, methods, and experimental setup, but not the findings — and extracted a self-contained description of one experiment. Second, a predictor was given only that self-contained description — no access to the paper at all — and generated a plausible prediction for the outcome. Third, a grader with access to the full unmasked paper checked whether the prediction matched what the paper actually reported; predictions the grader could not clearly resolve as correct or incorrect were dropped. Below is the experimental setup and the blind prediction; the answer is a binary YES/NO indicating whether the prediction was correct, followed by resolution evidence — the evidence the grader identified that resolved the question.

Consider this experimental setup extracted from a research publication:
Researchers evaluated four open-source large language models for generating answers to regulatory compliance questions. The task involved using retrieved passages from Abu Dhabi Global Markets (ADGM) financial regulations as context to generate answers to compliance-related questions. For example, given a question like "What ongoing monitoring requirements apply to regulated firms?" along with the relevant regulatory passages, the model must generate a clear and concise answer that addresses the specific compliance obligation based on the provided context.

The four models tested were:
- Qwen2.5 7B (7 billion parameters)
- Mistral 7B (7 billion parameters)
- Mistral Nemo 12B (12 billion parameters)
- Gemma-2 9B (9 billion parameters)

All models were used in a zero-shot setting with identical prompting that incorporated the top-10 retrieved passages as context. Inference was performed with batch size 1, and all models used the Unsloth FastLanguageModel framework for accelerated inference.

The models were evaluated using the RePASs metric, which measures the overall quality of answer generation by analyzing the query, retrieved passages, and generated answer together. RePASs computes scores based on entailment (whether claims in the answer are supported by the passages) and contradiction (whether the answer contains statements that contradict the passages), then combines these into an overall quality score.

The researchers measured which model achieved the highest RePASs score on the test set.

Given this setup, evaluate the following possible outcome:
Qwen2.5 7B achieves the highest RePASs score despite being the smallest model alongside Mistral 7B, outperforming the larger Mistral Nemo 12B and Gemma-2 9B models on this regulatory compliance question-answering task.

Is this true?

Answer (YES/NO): YES